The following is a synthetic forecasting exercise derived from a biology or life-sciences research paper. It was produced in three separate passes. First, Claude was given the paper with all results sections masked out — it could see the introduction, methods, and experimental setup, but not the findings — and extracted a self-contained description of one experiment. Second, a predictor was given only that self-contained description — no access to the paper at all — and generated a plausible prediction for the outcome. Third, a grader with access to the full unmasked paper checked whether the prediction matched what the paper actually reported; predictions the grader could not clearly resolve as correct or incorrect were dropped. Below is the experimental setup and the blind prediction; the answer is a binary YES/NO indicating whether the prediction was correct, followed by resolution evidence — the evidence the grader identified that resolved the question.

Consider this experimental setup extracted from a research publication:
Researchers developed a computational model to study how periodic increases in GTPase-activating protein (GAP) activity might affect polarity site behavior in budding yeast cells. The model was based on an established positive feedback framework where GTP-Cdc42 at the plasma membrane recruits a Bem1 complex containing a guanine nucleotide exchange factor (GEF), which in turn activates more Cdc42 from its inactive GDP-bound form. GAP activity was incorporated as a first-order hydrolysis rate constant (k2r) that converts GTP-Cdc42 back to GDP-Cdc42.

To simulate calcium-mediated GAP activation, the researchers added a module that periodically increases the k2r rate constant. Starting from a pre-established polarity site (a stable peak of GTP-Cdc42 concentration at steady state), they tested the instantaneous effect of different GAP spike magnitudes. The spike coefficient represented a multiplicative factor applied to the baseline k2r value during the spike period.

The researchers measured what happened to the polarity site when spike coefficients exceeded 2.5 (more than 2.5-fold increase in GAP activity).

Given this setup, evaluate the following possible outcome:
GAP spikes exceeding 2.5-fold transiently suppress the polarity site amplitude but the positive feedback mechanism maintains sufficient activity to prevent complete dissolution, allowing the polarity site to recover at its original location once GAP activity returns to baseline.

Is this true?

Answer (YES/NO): NO